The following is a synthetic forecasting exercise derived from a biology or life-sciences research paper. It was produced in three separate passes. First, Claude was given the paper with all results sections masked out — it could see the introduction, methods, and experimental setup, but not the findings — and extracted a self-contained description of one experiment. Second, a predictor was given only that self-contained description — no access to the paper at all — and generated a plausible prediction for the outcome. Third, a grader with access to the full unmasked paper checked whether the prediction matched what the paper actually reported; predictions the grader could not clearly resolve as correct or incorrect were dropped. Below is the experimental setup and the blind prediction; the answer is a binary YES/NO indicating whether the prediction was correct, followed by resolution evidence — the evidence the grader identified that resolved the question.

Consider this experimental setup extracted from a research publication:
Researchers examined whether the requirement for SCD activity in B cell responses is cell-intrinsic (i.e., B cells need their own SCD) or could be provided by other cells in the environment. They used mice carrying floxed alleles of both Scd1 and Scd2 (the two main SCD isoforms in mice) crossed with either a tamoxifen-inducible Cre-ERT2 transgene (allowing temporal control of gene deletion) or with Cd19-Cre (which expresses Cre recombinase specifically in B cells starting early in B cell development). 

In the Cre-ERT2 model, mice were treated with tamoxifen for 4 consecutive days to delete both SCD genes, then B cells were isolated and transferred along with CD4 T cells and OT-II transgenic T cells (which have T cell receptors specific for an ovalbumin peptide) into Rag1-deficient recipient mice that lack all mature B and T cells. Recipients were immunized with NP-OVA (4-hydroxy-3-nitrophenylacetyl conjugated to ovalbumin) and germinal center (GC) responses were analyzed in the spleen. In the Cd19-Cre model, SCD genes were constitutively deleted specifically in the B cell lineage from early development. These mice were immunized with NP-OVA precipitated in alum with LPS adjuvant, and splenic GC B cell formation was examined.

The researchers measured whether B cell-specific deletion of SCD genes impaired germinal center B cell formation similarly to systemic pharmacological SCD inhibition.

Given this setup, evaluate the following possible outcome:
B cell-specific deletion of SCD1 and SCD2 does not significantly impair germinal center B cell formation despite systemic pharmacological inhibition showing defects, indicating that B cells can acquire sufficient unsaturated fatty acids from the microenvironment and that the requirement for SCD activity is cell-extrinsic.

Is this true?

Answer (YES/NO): YES